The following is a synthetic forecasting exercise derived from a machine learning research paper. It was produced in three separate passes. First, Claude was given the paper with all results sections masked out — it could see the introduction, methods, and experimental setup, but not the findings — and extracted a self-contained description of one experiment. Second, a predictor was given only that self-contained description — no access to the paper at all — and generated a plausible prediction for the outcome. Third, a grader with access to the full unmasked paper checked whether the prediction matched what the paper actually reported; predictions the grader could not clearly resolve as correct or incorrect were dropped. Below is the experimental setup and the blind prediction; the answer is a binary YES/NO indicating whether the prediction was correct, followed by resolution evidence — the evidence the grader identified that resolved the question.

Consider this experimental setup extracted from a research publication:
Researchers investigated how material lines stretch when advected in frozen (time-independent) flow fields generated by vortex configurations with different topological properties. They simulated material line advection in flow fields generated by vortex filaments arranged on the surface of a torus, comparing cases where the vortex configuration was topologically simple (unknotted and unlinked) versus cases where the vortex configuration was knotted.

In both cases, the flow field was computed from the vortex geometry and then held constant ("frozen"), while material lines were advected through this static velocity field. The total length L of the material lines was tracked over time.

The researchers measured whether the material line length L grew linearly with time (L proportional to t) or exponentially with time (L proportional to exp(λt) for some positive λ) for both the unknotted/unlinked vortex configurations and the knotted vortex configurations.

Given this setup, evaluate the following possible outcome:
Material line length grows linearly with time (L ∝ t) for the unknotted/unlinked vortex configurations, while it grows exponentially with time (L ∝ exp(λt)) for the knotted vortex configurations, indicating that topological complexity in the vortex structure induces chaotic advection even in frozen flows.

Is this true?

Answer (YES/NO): YES